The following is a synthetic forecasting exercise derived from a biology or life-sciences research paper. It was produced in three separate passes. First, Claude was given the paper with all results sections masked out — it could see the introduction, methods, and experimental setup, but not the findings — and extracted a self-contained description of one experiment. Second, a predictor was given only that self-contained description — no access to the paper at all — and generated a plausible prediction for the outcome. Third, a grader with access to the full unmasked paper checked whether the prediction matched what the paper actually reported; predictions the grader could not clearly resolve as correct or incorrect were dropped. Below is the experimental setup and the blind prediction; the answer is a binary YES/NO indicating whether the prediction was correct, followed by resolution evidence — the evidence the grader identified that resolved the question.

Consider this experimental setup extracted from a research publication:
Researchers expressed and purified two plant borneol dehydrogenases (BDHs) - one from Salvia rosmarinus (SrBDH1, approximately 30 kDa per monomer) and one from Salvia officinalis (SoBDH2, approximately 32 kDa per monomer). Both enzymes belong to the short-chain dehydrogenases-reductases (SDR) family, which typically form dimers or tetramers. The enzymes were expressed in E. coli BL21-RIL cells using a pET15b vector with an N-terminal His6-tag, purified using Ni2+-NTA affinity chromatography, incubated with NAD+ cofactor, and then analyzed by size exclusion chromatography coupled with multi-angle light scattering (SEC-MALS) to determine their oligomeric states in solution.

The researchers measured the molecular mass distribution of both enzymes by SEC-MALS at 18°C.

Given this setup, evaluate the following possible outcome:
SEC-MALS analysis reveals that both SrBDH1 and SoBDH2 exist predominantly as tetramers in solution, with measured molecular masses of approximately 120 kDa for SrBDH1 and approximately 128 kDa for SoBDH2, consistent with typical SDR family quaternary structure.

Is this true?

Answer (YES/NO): NO